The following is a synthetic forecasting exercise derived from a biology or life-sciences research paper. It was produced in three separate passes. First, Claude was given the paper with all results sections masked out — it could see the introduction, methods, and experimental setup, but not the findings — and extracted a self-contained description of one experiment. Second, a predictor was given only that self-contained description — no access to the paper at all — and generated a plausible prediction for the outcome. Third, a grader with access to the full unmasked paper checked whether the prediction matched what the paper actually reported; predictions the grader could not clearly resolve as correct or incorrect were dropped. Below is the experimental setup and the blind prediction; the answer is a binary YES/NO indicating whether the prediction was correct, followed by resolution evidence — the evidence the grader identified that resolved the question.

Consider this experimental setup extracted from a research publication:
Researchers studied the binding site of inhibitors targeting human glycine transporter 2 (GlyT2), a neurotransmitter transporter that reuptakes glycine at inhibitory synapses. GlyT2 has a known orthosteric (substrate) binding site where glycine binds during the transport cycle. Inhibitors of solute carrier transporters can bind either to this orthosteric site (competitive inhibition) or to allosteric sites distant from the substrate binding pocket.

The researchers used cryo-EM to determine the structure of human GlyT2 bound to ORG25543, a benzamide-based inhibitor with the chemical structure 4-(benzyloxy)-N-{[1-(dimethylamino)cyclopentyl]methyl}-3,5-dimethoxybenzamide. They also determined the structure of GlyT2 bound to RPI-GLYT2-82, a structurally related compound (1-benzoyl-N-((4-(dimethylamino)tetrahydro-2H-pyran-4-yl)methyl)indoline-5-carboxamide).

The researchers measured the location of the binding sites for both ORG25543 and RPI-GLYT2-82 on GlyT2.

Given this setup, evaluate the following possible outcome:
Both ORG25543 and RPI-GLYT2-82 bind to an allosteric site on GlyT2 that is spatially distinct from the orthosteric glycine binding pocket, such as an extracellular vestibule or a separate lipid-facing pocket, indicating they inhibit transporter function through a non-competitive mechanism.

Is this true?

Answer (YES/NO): YES